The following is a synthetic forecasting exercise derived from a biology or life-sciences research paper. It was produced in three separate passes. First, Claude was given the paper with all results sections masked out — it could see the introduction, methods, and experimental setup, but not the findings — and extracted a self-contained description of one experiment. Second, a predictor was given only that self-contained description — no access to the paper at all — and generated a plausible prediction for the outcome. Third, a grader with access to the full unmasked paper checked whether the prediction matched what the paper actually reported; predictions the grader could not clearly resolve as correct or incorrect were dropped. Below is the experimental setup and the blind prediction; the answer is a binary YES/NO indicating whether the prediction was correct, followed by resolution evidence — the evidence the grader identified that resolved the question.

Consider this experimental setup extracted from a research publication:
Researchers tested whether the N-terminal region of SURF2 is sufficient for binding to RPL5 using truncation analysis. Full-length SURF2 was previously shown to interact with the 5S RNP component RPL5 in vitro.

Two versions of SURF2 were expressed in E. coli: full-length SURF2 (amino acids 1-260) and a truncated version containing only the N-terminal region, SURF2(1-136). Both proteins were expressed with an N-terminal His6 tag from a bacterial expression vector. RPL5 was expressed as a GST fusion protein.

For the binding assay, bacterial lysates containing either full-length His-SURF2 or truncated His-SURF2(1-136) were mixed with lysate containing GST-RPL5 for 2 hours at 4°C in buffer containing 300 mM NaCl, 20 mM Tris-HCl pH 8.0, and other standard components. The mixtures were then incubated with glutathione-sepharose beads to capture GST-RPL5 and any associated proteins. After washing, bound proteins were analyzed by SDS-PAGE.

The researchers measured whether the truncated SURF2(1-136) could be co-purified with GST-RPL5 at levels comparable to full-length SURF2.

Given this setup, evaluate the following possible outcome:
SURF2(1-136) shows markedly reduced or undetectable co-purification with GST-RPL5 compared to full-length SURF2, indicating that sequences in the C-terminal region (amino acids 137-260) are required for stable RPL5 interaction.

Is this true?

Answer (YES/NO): NO